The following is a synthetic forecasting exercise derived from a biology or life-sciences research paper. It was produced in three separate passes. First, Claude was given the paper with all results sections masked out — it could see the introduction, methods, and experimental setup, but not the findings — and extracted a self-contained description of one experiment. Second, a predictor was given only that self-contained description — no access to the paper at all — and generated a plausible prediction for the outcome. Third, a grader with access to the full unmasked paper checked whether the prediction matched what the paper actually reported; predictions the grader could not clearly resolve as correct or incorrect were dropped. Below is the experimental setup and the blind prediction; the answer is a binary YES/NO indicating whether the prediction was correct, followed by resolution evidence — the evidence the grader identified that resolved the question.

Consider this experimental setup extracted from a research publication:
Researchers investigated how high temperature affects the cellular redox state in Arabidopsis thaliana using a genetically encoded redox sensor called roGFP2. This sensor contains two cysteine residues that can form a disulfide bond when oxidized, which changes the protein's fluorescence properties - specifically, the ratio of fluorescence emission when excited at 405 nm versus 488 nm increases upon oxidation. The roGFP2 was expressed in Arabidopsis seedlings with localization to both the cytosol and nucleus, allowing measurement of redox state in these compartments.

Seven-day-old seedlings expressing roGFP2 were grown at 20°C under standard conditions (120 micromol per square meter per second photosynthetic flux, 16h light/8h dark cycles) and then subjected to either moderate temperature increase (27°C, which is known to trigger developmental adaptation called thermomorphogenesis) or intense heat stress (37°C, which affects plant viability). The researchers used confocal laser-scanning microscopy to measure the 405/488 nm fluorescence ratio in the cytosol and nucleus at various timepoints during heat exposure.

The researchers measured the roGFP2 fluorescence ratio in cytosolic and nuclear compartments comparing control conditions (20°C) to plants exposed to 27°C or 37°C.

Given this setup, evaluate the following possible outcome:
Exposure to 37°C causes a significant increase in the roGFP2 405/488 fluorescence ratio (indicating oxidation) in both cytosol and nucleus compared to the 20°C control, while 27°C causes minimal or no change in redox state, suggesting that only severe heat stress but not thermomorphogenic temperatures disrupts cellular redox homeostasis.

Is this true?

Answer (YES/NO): YES